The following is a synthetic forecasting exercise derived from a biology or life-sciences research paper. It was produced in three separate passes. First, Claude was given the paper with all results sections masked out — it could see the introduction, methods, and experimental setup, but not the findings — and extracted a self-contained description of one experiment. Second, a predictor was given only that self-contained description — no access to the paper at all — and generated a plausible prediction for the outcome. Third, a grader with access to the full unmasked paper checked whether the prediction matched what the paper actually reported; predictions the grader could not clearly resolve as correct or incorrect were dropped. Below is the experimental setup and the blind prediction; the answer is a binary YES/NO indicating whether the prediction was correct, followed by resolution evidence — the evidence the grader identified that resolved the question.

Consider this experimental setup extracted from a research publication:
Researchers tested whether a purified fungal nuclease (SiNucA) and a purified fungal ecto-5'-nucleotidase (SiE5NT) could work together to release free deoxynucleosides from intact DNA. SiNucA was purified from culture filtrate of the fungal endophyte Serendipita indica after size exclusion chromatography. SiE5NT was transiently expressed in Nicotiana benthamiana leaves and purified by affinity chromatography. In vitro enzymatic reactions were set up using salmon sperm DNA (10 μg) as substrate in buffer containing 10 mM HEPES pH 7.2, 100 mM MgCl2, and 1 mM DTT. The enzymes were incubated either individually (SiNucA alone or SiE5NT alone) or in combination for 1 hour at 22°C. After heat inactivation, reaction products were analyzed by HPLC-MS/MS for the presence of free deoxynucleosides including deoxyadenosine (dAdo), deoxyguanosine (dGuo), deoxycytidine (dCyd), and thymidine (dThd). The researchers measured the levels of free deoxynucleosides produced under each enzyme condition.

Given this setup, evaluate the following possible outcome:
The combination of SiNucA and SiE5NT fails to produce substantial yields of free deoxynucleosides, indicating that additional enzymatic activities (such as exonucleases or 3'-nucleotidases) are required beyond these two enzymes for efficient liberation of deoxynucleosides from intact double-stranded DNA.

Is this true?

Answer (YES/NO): NO